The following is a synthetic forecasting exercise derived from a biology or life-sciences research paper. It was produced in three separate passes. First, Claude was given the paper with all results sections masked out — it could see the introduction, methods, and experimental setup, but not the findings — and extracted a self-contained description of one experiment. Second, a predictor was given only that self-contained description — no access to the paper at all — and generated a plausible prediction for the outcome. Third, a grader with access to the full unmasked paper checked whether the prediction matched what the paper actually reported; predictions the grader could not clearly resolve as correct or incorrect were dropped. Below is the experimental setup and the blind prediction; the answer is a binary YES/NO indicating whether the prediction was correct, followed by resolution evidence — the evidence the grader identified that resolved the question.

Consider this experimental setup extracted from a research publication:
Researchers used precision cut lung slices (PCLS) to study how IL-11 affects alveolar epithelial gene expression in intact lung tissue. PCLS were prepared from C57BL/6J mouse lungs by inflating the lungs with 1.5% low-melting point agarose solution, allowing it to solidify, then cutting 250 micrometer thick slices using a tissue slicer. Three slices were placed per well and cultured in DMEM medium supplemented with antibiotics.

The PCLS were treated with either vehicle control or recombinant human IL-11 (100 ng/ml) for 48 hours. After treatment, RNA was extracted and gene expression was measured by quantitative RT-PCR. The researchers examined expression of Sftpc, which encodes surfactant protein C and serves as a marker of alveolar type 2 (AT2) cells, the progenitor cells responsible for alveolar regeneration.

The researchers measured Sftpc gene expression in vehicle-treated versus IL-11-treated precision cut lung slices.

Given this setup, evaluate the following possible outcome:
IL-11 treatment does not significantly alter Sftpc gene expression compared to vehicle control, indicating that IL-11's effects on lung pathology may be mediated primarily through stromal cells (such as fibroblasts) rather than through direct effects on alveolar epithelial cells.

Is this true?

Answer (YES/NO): NO